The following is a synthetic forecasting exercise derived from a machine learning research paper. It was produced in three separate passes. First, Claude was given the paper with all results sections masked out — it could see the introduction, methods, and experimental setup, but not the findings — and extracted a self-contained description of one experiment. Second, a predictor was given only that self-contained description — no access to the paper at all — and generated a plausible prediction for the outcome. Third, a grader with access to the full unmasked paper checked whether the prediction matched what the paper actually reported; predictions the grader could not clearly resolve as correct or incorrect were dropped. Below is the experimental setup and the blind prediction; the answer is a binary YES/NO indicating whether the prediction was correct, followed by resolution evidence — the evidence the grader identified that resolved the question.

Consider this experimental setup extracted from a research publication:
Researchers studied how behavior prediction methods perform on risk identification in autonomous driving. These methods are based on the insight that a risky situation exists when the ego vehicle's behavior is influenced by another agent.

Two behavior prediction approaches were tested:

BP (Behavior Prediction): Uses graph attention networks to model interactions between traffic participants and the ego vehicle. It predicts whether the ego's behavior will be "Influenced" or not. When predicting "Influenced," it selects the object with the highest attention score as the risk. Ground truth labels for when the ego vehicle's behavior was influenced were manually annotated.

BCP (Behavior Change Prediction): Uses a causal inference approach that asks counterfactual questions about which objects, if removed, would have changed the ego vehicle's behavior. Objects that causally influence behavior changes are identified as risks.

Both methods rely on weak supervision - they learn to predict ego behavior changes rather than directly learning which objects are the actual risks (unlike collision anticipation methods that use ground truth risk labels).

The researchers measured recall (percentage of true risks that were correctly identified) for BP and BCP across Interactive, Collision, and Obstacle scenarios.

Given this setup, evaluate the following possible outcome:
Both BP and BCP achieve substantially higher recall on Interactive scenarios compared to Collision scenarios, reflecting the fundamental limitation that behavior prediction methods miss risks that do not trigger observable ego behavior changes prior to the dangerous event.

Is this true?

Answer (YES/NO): NO